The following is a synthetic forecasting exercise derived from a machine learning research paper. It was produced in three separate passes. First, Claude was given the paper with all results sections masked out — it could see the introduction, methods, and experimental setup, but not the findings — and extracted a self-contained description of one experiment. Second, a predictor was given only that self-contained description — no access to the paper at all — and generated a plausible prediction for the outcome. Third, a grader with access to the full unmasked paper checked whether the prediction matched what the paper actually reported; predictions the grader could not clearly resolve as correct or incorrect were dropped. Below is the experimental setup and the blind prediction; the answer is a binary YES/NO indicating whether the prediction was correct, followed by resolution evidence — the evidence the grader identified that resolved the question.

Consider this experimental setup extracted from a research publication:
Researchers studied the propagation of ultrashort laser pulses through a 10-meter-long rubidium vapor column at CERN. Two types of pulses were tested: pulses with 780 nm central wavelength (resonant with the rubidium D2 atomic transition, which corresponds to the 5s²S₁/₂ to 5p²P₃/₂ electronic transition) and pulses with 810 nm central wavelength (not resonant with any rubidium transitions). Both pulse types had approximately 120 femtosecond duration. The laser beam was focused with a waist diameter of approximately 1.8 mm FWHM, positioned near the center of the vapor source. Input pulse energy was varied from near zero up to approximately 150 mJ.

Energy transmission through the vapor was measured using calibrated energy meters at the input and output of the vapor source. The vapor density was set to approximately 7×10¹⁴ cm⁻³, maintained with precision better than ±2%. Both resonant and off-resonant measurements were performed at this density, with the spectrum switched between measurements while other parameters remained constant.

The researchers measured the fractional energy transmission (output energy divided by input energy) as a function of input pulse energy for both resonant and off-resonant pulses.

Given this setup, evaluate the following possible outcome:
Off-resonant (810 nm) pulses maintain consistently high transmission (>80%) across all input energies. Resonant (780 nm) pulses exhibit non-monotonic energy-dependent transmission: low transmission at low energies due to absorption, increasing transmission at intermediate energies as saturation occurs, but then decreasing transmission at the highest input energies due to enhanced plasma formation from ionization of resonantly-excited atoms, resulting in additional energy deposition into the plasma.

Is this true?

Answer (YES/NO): NO